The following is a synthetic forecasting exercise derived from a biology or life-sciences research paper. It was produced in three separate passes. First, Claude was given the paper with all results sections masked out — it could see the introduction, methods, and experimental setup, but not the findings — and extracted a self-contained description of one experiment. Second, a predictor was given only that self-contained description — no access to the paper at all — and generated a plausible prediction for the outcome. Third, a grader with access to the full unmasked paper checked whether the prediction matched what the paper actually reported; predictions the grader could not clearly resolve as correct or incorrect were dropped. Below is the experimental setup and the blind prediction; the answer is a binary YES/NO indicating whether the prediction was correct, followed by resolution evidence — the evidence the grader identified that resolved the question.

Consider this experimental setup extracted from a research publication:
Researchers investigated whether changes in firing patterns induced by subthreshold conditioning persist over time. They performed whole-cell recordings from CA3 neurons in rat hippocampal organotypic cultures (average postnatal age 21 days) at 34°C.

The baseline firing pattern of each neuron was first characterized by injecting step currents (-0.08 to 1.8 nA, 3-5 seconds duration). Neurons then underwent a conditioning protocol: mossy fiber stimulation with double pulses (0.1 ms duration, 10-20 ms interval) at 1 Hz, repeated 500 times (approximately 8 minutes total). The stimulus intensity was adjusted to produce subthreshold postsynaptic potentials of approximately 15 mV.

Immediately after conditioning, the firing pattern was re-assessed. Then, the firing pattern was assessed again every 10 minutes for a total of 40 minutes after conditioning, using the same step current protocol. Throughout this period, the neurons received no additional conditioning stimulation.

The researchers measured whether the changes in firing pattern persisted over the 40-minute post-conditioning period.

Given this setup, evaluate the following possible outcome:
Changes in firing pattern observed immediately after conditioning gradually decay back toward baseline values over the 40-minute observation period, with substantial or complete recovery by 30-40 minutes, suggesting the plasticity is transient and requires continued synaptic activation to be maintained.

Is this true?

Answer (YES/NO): NO